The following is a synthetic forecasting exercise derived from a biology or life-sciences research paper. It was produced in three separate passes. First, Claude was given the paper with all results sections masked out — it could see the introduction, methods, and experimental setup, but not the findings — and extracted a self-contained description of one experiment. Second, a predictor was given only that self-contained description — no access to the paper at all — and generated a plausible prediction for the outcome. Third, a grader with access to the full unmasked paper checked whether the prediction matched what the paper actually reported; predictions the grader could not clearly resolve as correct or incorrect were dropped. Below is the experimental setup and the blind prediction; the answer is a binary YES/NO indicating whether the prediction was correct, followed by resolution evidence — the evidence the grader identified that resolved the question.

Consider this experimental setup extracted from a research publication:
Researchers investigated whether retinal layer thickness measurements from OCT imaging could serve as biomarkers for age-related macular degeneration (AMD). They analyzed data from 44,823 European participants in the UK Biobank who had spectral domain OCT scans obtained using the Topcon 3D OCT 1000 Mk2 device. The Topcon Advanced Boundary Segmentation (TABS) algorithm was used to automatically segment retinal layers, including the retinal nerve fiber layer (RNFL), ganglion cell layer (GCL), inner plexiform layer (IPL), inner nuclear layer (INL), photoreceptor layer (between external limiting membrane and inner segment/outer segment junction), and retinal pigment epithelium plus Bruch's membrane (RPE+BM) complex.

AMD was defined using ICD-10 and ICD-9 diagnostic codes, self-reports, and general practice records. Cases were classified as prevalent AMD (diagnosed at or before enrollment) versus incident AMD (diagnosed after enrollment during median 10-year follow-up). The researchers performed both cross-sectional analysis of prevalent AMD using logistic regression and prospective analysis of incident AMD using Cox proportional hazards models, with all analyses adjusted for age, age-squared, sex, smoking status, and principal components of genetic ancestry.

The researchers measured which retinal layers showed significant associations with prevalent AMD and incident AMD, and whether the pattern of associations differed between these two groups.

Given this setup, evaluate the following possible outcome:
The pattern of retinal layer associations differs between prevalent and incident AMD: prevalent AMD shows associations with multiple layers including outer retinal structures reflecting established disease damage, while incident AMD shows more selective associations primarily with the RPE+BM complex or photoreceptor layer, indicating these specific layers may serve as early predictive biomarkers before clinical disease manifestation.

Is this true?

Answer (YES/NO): NO